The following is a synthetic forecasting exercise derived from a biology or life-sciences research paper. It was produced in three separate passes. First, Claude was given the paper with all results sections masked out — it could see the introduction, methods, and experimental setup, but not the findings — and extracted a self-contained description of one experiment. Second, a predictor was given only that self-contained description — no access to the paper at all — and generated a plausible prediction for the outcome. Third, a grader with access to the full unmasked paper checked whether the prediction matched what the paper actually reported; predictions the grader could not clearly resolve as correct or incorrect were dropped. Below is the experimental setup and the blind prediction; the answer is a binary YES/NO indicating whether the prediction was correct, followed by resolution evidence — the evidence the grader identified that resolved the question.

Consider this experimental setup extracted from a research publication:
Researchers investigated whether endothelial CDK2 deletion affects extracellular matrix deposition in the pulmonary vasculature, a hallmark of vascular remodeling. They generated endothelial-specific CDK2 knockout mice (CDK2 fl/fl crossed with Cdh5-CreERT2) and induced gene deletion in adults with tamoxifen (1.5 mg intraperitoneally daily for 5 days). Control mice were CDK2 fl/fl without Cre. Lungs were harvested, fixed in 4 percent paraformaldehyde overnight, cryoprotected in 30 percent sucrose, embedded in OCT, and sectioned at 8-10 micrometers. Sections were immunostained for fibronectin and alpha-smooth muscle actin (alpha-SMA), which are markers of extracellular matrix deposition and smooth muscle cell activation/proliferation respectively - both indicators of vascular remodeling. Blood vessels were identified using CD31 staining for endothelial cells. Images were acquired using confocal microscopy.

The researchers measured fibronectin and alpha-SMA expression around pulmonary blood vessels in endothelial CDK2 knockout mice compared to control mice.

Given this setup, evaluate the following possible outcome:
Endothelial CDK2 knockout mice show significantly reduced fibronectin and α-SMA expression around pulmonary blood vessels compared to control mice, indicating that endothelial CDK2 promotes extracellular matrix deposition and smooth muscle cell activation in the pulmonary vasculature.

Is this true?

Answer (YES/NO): NO